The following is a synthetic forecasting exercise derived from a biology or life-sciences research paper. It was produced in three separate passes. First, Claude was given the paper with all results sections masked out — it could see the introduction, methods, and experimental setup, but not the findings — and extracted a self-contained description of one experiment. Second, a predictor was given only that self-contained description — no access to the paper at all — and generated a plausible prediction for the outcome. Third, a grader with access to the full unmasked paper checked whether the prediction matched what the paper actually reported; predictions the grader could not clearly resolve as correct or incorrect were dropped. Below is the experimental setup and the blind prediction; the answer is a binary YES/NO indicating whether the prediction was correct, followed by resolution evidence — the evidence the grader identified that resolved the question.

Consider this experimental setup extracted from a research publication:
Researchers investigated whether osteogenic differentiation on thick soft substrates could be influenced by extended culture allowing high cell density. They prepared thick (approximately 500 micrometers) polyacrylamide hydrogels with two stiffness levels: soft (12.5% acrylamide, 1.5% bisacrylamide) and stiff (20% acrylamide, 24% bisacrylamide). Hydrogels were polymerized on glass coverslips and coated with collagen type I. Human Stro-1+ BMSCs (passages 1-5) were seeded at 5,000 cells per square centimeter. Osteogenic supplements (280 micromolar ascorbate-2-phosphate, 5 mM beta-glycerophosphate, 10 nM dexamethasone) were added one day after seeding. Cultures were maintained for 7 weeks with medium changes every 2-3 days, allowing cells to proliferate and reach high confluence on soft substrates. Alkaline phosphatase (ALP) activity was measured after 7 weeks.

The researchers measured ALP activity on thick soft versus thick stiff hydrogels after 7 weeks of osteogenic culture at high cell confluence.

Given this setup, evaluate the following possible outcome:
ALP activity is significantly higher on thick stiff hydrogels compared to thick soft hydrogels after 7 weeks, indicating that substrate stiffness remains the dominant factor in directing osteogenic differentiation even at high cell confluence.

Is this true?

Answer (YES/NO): NO